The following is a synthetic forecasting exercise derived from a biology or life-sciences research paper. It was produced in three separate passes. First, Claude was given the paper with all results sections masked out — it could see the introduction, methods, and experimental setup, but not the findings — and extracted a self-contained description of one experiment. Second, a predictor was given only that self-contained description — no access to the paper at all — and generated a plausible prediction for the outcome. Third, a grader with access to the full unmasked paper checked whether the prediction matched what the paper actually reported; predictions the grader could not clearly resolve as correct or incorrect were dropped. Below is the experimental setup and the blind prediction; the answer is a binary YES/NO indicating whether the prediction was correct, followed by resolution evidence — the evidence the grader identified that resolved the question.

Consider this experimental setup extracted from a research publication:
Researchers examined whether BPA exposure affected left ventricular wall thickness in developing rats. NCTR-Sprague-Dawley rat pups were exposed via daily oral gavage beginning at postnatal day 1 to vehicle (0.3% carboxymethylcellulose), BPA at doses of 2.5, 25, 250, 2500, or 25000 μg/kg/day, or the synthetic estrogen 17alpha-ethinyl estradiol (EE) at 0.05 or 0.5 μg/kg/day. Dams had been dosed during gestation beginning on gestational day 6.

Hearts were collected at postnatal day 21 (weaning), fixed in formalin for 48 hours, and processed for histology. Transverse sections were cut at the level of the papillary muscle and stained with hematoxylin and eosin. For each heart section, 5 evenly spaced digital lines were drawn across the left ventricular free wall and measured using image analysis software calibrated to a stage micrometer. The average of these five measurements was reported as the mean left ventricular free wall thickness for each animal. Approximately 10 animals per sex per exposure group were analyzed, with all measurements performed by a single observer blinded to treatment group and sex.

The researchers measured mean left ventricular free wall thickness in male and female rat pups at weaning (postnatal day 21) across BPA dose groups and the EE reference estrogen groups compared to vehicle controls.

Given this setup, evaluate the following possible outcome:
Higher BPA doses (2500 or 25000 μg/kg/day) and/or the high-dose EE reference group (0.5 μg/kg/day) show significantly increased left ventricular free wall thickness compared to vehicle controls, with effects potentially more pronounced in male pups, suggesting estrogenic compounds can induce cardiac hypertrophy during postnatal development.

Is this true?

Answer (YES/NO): NO